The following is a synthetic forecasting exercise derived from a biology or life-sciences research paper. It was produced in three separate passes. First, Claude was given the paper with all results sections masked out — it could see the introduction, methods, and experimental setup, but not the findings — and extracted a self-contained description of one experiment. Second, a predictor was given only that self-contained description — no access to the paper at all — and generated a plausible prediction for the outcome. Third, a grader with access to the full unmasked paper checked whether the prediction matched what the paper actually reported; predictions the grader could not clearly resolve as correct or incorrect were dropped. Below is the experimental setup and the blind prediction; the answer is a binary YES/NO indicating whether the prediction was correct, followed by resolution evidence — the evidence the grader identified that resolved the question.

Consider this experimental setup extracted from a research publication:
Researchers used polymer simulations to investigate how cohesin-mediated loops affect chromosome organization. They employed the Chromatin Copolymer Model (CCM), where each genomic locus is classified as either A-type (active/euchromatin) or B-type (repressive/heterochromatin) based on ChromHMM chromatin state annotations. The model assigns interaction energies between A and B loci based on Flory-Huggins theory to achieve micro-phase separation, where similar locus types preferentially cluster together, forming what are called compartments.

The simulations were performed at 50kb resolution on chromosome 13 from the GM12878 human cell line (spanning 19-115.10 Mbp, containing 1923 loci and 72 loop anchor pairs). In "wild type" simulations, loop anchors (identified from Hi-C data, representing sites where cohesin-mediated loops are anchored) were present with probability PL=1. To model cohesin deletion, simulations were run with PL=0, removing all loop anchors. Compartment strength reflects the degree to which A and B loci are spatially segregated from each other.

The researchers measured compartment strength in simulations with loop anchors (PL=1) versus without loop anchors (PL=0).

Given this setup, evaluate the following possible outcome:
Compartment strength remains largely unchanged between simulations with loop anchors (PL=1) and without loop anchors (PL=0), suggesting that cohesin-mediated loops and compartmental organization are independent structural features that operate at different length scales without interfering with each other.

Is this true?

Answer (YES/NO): NO